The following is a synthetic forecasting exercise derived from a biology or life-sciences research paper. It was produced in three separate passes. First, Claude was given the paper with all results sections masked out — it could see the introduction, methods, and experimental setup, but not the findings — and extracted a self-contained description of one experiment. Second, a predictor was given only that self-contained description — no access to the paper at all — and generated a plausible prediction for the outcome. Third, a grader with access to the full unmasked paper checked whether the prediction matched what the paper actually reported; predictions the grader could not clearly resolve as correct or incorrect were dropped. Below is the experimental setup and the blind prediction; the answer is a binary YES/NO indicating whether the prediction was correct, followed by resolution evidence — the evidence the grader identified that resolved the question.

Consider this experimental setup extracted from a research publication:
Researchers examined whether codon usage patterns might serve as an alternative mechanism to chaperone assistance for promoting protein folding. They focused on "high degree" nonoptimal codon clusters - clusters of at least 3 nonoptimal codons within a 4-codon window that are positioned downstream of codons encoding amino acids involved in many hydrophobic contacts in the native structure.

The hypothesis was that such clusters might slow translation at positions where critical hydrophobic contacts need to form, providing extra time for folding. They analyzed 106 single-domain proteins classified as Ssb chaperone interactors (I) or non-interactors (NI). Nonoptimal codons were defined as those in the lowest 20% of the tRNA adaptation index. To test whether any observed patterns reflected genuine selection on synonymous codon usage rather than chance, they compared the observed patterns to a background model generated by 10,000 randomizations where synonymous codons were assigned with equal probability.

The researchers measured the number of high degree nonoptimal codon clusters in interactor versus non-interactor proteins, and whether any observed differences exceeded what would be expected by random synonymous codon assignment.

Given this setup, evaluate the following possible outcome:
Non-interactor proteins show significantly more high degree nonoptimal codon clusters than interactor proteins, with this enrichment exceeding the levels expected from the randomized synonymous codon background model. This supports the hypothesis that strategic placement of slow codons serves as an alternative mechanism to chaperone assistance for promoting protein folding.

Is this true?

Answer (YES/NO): YES